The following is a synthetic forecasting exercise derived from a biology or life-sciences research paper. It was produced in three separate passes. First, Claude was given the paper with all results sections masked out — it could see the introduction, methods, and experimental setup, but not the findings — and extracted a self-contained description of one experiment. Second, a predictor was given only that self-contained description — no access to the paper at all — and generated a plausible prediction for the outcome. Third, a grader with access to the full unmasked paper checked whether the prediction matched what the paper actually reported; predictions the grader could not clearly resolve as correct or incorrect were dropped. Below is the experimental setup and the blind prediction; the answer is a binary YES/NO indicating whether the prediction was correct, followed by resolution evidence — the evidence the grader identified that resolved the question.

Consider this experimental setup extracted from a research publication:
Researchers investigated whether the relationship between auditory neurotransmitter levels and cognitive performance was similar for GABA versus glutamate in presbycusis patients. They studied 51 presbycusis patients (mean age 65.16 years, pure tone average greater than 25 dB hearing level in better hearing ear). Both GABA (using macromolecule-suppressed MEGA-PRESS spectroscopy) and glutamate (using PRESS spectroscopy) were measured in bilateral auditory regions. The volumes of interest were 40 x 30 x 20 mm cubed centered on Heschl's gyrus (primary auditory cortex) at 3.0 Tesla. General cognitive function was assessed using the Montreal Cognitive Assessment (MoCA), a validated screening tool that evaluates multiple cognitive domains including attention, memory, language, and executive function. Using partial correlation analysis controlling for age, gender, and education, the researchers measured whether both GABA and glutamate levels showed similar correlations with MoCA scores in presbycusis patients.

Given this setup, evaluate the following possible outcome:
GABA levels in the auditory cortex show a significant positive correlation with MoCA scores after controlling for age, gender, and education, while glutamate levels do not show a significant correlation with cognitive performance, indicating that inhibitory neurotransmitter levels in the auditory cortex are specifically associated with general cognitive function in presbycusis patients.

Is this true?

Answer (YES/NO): YES